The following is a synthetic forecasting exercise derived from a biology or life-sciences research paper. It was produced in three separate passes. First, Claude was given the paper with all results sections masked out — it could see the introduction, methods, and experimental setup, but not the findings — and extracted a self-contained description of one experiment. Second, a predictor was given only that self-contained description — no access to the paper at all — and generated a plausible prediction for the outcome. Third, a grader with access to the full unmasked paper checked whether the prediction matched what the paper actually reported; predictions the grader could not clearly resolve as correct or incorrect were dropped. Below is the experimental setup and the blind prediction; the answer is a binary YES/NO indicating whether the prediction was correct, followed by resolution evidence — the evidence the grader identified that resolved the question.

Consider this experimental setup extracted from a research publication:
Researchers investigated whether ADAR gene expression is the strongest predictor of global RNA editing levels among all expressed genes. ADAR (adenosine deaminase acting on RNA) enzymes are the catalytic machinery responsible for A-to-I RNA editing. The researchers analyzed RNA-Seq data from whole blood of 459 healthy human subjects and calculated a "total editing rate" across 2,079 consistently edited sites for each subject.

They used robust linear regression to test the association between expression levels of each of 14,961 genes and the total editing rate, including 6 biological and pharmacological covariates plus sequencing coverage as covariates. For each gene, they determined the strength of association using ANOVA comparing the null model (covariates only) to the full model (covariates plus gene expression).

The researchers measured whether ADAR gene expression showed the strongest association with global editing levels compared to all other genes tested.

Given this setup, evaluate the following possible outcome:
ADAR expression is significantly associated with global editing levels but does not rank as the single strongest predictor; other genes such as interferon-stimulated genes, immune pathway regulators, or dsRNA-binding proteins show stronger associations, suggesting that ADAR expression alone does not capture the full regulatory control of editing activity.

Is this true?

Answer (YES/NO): NO